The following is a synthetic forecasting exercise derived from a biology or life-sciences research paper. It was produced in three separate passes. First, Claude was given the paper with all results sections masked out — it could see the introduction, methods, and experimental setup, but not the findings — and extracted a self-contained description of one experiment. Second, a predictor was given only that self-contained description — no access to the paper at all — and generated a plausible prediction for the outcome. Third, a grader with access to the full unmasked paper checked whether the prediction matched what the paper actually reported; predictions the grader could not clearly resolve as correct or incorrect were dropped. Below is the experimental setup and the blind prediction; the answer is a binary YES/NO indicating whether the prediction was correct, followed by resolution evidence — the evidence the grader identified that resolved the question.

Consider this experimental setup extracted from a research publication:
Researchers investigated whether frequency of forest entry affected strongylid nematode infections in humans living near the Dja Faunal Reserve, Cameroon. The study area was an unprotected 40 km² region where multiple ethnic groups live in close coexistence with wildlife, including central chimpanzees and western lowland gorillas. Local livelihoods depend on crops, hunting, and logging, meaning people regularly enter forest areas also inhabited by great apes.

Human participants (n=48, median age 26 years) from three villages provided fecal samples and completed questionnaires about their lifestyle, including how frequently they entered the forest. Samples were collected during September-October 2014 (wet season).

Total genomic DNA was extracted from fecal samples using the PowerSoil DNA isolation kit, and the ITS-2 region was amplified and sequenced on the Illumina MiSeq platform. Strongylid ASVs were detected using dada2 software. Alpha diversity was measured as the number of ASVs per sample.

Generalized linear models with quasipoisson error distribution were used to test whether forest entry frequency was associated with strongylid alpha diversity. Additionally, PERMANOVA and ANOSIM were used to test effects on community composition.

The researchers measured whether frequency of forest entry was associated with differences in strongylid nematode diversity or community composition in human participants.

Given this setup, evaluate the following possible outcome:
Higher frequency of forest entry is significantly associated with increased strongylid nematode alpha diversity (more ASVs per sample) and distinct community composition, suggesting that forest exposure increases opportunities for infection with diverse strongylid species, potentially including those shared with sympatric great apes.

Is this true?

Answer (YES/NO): NO